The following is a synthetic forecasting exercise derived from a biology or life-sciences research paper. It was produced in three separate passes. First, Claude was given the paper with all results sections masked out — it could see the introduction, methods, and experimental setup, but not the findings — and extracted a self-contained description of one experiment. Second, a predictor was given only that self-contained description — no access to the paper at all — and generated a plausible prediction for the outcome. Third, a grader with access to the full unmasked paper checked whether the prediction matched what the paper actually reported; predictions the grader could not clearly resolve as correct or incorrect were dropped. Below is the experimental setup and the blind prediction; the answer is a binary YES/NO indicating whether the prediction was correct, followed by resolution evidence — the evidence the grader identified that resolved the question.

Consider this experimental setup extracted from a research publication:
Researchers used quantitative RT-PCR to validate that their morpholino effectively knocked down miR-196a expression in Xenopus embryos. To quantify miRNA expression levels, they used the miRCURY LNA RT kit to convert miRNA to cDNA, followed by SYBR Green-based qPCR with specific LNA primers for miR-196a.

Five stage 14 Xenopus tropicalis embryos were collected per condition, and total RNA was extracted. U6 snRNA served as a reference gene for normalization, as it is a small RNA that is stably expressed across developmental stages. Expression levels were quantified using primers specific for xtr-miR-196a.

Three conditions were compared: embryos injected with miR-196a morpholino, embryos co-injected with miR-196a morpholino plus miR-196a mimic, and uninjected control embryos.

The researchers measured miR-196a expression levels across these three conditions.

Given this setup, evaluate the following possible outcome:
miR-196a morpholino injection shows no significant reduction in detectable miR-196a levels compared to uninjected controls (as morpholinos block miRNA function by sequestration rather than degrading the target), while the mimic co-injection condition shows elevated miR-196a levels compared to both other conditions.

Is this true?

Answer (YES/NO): NO